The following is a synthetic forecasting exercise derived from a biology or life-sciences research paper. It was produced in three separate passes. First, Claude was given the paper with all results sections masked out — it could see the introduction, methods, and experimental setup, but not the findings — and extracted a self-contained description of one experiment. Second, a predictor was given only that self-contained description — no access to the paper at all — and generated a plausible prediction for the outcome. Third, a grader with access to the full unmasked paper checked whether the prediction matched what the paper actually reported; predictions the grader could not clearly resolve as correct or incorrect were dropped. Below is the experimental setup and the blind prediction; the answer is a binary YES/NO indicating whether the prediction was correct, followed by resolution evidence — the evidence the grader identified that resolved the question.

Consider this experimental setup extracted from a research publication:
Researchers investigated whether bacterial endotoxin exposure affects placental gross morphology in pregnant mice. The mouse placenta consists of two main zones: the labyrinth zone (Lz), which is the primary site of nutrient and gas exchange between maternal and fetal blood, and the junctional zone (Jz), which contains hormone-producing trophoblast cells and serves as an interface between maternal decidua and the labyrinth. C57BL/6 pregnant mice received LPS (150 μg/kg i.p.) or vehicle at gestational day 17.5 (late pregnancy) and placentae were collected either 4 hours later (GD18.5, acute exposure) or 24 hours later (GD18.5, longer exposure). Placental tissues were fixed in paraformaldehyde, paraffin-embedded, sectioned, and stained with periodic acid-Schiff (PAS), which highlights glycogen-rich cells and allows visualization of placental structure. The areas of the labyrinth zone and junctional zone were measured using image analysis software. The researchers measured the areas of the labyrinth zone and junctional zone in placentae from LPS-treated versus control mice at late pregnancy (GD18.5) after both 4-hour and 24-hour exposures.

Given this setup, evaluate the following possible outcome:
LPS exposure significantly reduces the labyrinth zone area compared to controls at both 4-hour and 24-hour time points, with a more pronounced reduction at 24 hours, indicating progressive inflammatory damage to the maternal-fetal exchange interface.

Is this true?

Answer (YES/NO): NO